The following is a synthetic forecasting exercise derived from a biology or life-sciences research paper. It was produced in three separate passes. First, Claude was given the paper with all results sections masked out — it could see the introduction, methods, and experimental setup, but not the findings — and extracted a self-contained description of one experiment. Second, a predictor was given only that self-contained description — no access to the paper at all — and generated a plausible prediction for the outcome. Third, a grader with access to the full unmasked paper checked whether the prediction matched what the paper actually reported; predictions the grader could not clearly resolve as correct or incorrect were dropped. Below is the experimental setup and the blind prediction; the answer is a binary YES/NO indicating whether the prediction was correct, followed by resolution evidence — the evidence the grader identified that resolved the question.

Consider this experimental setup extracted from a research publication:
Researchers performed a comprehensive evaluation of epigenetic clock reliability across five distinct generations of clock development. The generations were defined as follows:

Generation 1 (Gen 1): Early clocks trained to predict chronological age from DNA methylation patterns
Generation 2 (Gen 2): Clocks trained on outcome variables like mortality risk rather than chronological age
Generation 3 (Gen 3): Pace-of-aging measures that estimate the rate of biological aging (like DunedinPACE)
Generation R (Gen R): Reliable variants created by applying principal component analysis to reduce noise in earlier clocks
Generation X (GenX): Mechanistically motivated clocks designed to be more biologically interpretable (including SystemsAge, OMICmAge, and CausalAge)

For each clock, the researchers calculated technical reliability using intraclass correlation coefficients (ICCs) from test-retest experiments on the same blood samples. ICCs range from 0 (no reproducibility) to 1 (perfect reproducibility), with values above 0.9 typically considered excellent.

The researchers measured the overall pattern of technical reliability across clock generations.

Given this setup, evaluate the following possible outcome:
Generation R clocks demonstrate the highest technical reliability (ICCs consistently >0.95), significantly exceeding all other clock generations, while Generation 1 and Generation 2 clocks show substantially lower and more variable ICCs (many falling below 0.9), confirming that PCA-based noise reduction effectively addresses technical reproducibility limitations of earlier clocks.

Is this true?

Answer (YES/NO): NO